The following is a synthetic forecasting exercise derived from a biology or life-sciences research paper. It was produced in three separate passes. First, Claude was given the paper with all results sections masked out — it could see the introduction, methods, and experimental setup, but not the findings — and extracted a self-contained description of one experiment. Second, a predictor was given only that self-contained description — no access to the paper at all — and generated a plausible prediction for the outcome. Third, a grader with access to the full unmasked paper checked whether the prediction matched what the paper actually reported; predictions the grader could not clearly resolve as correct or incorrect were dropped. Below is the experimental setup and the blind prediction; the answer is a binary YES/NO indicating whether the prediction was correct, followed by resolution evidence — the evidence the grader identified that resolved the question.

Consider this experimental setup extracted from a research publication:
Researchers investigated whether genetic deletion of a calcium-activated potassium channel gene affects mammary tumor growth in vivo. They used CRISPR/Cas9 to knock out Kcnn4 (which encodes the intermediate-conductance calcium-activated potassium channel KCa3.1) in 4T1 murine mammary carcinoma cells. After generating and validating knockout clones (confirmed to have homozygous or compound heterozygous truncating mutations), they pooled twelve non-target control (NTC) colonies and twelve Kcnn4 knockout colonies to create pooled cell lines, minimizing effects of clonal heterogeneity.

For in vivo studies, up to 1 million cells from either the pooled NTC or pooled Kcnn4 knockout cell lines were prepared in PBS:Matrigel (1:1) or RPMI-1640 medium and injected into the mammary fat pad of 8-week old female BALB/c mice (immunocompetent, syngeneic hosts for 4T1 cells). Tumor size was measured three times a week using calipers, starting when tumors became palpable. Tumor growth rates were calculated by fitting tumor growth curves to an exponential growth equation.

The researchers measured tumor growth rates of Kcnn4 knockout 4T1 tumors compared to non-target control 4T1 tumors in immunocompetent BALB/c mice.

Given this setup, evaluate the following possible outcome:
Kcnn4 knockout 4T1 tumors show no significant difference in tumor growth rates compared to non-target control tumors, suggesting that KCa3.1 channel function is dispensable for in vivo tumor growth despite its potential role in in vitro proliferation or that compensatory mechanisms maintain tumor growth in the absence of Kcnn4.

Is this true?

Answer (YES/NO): NO